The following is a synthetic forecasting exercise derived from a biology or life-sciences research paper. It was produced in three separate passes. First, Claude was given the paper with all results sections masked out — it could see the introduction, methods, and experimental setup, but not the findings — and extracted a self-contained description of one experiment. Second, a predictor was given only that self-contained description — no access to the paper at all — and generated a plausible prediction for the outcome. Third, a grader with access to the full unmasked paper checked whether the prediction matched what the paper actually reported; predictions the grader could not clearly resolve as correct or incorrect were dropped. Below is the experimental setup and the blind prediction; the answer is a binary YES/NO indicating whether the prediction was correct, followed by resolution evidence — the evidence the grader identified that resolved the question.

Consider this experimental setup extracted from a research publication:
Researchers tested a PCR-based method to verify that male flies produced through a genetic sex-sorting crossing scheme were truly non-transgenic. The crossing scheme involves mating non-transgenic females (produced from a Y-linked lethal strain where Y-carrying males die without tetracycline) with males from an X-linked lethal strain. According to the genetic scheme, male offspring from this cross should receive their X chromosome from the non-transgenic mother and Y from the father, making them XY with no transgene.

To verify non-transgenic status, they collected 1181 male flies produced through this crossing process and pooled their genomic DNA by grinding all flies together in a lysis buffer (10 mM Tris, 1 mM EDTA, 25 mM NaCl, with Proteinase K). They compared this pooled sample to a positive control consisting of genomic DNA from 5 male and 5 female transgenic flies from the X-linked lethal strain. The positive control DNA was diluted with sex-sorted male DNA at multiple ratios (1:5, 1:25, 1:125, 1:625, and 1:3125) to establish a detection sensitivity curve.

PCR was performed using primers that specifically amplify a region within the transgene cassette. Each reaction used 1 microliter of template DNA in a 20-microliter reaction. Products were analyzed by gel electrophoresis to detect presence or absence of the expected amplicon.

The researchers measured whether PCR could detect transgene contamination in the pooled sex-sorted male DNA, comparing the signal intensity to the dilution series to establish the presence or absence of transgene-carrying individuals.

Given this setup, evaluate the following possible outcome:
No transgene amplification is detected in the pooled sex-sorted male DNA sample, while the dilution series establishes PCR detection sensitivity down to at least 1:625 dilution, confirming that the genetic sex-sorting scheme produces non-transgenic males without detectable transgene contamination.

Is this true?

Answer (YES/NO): YES